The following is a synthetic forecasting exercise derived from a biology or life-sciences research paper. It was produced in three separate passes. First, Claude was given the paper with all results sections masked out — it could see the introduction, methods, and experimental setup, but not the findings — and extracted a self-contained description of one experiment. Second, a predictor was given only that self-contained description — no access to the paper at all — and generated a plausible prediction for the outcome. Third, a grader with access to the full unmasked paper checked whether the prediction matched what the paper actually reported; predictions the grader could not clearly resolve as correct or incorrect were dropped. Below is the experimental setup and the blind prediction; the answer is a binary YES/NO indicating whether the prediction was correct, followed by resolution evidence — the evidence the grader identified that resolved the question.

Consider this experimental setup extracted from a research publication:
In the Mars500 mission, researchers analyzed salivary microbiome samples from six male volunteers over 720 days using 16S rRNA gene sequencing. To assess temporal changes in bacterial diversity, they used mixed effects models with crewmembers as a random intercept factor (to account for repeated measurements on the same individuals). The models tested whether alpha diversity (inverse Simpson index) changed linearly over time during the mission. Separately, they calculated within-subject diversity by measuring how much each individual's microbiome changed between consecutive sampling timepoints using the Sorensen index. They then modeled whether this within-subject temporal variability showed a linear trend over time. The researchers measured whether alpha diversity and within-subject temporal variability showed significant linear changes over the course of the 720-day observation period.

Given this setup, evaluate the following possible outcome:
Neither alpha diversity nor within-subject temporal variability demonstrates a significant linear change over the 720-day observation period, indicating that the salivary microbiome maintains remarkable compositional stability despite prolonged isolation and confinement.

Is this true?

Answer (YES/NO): NO